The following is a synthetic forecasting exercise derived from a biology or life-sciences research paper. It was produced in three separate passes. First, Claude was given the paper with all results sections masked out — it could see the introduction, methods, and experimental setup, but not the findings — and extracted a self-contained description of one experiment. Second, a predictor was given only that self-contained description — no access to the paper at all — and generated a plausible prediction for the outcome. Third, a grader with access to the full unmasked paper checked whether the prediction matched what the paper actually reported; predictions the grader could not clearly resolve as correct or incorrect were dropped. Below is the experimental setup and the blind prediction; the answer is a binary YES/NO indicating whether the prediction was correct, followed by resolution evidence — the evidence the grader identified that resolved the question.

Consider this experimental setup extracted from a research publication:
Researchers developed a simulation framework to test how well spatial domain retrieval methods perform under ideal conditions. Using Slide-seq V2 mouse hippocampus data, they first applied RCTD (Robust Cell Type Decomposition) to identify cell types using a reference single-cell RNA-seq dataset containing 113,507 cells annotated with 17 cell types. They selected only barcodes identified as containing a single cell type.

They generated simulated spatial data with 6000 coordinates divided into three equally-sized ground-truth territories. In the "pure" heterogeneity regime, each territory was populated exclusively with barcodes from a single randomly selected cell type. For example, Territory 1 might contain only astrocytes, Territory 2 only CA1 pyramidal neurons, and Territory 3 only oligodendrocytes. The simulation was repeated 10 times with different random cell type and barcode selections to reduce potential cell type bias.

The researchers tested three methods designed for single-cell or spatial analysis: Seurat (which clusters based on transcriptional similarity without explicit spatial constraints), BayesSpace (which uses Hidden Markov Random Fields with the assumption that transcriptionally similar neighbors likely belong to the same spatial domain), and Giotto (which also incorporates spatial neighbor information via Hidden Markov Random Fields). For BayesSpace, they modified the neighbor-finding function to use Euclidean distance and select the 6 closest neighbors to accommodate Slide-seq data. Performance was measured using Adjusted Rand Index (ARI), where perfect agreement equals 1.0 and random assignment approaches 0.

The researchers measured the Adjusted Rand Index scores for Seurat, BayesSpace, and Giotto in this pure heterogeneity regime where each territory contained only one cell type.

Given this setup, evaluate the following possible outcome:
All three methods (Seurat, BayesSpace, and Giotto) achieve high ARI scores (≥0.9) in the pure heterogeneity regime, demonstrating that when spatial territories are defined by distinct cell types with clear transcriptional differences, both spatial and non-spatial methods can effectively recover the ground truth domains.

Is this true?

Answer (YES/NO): NO